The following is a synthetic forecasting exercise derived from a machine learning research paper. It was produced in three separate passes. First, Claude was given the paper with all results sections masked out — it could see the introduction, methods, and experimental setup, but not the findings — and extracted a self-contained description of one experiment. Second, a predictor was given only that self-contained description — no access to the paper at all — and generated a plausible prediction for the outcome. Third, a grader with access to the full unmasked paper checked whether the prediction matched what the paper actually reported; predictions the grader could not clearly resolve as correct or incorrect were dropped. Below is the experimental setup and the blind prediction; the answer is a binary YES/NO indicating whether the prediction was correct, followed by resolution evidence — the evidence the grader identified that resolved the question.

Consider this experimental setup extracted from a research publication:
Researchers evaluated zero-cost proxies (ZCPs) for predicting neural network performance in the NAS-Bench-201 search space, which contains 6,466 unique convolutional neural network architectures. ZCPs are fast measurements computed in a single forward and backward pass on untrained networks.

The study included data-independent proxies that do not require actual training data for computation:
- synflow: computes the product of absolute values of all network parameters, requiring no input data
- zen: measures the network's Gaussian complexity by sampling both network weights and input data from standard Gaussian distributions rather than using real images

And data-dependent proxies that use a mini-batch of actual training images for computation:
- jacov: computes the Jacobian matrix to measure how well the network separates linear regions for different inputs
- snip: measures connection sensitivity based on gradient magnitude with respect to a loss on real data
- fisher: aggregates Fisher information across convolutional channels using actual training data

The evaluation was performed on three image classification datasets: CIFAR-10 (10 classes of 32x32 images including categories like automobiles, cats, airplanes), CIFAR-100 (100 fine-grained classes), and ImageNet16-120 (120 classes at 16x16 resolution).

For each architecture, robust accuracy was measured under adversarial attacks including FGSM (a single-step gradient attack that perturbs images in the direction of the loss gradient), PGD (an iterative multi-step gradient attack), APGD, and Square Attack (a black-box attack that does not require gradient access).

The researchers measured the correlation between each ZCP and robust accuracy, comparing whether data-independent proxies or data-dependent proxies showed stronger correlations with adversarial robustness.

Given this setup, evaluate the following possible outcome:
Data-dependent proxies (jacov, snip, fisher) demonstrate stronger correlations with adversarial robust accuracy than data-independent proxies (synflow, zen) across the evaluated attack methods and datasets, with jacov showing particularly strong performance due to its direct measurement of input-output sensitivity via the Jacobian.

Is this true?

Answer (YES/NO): YES